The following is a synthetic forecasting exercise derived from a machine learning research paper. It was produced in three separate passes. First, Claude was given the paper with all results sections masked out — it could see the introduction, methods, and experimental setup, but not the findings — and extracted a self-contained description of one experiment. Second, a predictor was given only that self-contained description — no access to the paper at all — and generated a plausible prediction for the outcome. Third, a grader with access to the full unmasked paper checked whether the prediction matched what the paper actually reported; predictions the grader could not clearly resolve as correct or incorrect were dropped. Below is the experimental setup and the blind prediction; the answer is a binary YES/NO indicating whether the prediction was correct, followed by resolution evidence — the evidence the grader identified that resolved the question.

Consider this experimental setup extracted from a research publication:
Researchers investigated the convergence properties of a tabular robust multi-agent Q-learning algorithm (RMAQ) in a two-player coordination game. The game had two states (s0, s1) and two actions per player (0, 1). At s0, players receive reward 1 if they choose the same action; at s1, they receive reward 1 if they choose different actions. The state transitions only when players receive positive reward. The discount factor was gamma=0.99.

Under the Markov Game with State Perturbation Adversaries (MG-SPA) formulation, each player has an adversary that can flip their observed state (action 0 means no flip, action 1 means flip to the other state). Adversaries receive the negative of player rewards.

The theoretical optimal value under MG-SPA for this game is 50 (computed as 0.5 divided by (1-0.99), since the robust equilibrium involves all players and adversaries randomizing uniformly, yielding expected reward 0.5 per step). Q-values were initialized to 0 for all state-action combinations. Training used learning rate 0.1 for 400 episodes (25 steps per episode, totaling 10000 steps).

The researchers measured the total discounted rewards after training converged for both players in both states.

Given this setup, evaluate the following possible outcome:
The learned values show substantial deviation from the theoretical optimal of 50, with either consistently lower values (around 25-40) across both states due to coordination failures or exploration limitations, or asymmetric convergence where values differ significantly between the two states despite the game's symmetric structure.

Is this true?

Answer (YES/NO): NO